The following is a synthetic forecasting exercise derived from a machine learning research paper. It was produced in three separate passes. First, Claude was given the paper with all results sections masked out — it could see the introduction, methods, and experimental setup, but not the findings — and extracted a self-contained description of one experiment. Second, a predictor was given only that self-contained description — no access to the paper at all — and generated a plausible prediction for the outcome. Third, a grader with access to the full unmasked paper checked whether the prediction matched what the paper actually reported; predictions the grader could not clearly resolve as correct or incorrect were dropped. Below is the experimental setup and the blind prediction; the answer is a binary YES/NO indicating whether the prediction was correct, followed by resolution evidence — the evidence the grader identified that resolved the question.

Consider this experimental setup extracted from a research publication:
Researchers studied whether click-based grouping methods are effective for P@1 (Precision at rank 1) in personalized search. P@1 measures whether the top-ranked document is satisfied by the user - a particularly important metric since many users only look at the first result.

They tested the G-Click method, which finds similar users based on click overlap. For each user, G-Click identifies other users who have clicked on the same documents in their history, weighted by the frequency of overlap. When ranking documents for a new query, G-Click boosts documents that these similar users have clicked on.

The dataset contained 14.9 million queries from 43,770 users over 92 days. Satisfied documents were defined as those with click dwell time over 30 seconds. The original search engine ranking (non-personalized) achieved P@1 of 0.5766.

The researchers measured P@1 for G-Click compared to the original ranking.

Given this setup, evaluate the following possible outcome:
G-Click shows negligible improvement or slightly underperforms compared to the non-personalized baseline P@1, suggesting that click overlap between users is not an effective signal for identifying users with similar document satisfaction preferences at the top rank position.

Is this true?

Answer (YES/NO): YES